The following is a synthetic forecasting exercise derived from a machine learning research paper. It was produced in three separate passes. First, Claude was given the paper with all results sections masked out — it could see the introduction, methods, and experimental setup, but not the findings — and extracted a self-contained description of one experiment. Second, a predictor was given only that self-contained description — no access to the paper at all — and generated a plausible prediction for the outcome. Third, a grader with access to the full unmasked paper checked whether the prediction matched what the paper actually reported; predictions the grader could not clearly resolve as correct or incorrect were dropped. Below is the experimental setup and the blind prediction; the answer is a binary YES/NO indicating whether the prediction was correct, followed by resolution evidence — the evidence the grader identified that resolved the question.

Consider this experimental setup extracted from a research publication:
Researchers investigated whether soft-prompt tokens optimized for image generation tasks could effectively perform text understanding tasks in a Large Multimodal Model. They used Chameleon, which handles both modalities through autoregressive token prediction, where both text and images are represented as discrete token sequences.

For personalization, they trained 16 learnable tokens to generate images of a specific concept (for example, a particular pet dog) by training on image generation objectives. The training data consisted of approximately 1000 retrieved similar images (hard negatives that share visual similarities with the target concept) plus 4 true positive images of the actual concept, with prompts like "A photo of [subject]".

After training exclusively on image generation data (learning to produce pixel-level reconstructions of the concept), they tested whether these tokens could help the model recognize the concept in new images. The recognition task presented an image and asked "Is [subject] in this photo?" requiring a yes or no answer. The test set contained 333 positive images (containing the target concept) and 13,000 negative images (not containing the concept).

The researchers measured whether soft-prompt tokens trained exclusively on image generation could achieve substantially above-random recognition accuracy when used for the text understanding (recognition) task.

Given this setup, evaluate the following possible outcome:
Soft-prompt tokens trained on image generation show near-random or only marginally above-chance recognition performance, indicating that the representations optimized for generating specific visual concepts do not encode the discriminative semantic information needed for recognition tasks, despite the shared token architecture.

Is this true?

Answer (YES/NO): NO